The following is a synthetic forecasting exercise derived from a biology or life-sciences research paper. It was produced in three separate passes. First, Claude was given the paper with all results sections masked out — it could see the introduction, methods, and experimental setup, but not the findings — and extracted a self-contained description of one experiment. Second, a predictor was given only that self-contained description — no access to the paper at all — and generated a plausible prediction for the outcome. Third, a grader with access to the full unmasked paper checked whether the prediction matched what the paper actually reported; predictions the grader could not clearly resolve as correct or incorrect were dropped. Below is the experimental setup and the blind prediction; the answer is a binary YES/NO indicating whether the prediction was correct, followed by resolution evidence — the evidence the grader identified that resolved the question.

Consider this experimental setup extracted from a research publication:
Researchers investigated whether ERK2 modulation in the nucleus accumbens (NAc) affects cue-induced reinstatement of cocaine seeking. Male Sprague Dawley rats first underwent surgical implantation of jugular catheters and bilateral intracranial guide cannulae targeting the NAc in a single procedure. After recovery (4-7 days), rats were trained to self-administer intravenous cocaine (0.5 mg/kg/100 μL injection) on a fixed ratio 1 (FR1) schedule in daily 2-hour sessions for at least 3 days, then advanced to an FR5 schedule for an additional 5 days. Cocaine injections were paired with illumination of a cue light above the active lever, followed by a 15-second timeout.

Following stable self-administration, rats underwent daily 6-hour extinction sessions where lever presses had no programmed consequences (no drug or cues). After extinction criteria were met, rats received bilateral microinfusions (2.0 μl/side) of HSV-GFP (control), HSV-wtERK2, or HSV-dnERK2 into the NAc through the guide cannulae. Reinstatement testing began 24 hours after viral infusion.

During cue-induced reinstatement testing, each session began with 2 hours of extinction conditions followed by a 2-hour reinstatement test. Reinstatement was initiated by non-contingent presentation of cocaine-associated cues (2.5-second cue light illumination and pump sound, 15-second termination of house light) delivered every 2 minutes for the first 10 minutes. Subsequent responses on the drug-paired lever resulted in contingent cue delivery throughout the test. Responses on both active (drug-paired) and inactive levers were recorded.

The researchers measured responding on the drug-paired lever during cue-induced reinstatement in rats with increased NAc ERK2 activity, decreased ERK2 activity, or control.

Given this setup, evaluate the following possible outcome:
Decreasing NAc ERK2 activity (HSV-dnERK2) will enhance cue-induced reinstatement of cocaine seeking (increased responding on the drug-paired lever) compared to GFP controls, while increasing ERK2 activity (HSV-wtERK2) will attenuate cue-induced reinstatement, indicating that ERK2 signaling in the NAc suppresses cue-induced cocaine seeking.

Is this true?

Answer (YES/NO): NO